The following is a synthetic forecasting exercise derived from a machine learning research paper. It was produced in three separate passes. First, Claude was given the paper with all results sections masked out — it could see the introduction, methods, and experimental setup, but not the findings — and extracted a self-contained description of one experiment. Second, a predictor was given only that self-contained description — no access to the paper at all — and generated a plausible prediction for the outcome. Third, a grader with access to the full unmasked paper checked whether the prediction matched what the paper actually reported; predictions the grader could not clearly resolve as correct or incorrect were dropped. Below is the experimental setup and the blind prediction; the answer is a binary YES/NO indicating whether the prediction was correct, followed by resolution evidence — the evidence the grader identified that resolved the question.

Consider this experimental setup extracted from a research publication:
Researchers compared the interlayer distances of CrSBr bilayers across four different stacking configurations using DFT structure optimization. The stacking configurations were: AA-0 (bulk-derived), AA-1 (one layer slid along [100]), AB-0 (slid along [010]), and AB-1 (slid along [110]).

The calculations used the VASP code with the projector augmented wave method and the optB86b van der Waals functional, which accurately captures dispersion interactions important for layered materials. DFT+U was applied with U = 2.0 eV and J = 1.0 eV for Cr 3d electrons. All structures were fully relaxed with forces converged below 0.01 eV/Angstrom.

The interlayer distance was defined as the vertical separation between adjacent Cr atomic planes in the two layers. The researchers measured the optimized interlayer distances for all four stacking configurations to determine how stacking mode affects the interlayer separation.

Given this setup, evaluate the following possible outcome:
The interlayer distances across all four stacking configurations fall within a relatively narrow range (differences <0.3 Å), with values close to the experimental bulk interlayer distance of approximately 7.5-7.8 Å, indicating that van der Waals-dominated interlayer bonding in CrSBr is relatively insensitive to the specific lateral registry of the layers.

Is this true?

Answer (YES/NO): NO